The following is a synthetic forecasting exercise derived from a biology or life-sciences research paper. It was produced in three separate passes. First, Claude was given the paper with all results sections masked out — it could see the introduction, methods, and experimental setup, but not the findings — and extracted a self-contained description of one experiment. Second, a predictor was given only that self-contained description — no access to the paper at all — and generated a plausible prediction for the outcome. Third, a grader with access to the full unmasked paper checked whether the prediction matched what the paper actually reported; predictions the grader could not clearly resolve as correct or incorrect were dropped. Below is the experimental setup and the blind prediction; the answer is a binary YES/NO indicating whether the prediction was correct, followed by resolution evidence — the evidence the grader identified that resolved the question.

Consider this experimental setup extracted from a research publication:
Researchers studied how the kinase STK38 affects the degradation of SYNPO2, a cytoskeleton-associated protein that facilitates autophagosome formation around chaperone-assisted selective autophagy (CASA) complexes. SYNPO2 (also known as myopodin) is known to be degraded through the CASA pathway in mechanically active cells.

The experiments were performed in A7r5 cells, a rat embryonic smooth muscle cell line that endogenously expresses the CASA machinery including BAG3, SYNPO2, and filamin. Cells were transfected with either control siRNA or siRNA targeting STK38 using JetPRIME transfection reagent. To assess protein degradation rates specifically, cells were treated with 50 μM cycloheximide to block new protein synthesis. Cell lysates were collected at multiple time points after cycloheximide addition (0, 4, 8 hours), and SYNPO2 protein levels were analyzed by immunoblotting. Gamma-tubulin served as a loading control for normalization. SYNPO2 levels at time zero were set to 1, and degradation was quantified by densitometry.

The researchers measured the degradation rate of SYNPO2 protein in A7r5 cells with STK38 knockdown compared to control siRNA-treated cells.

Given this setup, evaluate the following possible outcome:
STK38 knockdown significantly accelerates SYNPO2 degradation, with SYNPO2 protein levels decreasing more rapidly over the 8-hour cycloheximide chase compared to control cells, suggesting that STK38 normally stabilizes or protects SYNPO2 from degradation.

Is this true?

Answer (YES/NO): YES